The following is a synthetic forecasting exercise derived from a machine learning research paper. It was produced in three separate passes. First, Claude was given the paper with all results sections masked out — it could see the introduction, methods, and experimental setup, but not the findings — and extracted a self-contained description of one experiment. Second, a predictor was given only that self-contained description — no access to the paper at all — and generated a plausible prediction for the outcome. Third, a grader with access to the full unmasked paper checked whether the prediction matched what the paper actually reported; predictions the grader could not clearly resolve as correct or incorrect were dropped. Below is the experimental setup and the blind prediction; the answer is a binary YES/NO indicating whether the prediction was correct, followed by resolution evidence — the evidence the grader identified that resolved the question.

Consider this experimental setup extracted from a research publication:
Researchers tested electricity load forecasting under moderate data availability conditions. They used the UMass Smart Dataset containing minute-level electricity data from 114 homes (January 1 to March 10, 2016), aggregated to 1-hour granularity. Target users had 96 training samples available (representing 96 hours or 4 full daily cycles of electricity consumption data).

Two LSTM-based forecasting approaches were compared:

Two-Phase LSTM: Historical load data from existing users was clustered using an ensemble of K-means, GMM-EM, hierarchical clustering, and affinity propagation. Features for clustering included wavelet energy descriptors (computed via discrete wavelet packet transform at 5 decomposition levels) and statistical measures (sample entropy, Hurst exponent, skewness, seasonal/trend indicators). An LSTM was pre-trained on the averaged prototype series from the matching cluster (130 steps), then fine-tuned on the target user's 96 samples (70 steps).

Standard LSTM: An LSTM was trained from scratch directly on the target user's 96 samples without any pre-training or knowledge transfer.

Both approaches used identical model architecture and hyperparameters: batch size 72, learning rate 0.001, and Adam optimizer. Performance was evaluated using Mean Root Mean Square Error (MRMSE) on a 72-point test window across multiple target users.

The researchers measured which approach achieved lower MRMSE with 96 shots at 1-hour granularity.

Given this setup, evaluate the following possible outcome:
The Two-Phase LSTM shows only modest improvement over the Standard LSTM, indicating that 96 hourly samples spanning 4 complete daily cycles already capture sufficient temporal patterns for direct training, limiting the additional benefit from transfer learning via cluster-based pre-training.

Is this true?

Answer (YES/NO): NO